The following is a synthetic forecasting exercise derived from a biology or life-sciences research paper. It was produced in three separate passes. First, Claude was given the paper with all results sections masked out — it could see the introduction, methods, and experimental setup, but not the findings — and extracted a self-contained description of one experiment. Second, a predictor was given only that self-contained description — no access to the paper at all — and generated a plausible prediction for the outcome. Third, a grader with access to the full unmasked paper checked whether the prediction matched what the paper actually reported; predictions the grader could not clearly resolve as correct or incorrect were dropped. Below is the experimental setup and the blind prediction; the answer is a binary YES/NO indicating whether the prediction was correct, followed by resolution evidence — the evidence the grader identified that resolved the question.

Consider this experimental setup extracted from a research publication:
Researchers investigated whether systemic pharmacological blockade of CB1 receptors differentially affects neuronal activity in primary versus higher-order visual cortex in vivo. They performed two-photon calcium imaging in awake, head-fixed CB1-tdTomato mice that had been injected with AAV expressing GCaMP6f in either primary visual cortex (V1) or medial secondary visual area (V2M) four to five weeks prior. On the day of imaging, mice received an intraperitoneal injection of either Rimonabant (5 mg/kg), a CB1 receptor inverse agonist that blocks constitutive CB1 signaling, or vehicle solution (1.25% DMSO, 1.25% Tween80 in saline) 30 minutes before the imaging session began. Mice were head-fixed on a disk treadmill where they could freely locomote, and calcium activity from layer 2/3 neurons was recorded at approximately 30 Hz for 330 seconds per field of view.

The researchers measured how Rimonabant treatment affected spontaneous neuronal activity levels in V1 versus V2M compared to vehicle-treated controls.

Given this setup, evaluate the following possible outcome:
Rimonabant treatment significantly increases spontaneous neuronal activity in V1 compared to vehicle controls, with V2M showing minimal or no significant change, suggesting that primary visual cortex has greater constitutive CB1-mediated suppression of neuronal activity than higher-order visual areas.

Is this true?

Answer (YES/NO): NO